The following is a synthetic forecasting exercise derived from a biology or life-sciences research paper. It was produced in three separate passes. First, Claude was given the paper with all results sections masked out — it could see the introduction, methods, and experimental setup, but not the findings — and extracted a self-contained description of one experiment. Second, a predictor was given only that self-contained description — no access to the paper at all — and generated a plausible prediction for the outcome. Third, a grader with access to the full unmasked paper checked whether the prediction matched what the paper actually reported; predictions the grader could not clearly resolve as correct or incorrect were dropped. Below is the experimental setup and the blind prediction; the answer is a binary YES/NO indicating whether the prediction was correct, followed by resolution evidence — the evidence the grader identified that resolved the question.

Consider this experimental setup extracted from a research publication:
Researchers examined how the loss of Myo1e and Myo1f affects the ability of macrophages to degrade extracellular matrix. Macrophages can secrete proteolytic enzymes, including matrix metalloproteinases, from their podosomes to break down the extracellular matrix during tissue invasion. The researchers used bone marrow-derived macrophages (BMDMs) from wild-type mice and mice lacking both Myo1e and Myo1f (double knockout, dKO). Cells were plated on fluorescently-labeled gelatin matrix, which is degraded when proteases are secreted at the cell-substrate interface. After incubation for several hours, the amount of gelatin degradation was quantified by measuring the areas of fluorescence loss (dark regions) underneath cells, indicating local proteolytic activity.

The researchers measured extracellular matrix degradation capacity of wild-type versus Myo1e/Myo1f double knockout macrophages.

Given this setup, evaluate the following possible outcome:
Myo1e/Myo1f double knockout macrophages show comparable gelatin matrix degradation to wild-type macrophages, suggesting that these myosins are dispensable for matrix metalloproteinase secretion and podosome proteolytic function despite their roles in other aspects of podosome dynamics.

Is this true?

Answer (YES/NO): NO